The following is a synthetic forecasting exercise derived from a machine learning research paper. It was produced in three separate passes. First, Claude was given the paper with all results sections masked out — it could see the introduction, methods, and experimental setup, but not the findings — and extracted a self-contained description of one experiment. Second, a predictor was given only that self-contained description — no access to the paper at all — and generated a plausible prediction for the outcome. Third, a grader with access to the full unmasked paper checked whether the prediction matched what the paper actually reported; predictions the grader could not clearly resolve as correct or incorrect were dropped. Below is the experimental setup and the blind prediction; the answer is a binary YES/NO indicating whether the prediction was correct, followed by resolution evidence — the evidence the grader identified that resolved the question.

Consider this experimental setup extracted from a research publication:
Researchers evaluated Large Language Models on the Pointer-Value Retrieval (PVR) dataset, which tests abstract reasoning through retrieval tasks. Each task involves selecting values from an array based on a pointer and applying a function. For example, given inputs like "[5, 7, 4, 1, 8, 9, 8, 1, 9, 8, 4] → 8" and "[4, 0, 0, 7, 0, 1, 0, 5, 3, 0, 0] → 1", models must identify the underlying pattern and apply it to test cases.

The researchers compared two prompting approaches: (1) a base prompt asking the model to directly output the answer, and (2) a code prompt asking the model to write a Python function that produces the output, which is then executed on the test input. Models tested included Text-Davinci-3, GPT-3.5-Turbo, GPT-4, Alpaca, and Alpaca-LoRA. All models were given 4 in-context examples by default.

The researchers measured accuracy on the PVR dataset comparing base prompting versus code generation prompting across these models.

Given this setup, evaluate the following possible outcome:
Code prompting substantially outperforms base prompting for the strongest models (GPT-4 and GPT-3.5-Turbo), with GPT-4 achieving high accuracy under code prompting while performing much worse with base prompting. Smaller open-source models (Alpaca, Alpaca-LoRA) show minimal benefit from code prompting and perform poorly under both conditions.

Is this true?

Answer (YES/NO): NO